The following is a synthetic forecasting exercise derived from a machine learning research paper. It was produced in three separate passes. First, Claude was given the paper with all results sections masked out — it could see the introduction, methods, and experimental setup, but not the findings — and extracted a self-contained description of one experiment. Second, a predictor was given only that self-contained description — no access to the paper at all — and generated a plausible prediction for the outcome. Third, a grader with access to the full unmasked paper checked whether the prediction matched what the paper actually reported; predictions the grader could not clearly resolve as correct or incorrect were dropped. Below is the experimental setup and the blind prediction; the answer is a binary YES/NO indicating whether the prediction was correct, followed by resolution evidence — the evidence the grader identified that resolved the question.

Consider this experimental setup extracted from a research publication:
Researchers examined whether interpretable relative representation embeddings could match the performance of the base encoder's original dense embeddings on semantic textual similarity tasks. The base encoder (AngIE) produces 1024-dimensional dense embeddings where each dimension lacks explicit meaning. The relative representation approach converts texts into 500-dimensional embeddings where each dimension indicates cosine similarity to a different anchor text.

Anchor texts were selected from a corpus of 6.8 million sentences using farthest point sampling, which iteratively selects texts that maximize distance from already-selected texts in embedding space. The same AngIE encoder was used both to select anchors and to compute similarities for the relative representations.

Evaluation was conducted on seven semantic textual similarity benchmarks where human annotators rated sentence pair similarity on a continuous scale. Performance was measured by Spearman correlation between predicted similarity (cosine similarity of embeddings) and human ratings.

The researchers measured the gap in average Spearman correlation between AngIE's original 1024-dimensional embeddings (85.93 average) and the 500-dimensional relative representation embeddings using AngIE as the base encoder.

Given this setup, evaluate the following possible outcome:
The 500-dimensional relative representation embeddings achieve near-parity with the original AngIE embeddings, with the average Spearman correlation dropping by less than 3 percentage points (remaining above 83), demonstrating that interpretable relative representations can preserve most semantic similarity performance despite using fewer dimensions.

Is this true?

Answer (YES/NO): NO